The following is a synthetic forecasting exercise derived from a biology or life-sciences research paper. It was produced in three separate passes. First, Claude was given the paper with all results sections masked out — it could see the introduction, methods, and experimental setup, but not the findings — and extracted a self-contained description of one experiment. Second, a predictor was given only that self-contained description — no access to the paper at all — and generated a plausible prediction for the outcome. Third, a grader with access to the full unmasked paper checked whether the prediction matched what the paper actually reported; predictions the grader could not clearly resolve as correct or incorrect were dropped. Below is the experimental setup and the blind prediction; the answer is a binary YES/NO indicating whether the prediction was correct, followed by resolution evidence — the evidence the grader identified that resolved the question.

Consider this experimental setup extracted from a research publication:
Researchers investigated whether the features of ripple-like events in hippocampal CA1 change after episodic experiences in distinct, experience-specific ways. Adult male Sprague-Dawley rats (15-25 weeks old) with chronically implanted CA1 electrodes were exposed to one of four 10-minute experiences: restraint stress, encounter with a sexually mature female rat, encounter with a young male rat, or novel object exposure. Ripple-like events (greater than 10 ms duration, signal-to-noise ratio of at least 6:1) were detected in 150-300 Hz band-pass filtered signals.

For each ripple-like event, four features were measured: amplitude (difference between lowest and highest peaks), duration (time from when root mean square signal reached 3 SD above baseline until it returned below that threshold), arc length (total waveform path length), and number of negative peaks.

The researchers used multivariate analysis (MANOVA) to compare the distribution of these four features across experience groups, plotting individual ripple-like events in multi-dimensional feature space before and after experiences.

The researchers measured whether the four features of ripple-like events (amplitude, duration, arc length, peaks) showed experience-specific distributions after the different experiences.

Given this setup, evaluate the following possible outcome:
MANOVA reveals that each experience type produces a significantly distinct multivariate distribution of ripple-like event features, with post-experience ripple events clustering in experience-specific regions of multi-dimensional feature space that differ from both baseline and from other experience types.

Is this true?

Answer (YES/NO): YES